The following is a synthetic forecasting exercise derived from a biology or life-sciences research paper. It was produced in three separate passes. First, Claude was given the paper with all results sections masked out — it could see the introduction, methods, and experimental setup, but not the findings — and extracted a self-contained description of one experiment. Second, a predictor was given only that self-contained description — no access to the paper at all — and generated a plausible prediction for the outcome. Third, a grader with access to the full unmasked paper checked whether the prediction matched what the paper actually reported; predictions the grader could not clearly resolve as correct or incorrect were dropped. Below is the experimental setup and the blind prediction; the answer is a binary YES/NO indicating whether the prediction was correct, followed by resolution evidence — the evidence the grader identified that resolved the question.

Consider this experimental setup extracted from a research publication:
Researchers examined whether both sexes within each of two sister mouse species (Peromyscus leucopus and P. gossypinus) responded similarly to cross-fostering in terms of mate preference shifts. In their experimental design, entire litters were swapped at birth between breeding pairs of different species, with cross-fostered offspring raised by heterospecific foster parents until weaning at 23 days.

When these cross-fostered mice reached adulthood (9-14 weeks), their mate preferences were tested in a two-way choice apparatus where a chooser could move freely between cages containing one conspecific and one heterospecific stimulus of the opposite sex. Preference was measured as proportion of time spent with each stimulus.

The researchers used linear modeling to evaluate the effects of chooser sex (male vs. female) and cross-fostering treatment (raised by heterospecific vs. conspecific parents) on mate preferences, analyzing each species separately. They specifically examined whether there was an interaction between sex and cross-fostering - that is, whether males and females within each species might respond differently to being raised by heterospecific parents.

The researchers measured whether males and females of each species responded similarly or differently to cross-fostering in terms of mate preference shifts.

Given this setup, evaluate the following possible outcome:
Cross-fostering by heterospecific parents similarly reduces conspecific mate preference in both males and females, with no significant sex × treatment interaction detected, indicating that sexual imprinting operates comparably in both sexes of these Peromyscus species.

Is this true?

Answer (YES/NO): NO